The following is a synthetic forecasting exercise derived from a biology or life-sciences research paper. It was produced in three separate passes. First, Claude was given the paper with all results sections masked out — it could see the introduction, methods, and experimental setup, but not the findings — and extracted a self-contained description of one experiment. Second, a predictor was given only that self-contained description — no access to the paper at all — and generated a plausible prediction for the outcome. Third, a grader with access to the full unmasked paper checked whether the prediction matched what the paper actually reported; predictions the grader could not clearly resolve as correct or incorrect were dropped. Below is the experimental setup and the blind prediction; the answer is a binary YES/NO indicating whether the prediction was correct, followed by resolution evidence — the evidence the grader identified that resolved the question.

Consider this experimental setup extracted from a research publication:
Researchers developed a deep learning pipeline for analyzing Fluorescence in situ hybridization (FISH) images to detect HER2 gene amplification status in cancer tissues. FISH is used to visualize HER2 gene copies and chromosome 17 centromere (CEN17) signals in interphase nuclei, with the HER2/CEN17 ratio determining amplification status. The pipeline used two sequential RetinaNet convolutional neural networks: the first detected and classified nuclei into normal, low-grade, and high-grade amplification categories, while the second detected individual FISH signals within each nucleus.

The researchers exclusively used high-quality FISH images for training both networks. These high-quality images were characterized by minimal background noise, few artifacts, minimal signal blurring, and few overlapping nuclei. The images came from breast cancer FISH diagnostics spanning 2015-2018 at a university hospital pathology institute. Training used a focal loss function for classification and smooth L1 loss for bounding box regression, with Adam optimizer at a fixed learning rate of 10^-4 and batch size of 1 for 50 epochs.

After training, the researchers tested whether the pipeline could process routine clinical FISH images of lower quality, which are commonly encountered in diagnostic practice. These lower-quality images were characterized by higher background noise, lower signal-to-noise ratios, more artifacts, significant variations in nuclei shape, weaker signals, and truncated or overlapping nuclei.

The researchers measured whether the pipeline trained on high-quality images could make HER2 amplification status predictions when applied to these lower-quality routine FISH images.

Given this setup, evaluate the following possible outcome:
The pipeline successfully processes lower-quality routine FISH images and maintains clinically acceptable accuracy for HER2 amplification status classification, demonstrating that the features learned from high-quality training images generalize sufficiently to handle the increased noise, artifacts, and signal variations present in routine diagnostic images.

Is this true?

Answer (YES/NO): NO